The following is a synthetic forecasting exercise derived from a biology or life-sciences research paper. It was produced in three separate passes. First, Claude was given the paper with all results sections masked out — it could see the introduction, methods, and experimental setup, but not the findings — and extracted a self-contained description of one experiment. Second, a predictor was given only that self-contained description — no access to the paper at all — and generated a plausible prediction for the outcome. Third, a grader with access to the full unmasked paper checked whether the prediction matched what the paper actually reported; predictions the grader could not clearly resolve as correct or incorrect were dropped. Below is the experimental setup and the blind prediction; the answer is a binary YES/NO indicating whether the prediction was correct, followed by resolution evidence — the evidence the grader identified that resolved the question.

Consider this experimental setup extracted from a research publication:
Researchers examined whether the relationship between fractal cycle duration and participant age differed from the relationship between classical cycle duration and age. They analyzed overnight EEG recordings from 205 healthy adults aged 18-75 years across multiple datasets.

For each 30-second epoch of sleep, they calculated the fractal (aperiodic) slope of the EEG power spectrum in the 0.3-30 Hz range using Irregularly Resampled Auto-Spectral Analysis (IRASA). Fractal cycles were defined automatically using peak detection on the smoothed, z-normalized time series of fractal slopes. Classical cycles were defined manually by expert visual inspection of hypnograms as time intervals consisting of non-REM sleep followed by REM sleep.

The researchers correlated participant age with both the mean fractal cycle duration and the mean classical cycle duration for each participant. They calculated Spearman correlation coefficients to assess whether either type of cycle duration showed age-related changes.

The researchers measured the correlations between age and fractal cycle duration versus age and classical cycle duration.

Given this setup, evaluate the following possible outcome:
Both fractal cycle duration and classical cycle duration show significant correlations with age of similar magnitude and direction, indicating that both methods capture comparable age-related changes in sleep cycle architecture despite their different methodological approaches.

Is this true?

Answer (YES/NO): NO